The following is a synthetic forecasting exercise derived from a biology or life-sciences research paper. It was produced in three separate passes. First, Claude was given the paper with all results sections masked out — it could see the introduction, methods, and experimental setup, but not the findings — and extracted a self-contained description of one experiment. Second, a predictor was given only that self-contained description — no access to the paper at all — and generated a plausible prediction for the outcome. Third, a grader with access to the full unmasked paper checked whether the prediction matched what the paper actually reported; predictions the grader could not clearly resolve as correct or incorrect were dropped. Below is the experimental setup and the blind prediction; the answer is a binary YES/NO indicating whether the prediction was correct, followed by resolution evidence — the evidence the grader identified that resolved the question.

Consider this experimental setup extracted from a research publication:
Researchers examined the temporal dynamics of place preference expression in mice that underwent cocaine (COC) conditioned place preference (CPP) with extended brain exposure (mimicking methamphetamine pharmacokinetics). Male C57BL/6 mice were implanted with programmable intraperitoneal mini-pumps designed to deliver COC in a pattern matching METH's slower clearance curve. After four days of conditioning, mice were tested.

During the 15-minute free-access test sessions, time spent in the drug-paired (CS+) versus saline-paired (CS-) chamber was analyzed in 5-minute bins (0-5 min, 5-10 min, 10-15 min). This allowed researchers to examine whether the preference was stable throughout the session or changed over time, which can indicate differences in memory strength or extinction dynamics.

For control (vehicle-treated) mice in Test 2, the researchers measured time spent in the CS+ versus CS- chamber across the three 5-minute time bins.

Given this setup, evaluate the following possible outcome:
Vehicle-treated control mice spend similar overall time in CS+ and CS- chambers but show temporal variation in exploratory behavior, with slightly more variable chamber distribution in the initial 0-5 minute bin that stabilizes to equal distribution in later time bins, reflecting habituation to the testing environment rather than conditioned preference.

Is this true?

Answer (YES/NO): NO